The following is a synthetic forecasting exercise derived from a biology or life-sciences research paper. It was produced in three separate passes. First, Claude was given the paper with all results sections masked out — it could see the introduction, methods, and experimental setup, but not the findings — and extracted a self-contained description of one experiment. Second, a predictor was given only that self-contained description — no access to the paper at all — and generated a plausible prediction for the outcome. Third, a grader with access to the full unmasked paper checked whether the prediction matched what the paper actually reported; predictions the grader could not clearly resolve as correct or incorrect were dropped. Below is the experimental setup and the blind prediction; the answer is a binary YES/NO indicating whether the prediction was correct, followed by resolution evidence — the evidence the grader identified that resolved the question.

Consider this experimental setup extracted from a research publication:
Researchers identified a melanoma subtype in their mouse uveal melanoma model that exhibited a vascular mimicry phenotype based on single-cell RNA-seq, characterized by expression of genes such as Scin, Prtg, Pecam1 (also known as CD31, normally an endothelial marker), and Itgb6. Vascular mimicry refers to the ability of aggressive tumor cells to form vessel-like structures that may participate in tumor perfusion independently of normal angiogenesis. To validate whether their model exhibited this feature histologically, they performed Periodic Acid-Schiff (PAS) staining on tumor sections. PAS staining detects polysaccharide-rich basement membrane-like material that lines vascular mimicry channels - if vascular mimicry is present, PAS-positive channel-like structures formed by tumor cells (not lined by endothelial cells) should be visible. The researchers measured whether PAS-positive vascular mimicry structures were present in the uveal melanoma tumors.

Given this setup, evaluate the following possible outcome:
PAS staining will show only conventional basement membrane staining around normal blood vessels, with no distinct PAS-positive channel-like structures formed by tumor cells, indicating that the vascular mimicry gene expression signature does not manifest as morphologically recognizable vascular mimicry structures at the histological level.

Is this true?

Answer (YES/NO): YES